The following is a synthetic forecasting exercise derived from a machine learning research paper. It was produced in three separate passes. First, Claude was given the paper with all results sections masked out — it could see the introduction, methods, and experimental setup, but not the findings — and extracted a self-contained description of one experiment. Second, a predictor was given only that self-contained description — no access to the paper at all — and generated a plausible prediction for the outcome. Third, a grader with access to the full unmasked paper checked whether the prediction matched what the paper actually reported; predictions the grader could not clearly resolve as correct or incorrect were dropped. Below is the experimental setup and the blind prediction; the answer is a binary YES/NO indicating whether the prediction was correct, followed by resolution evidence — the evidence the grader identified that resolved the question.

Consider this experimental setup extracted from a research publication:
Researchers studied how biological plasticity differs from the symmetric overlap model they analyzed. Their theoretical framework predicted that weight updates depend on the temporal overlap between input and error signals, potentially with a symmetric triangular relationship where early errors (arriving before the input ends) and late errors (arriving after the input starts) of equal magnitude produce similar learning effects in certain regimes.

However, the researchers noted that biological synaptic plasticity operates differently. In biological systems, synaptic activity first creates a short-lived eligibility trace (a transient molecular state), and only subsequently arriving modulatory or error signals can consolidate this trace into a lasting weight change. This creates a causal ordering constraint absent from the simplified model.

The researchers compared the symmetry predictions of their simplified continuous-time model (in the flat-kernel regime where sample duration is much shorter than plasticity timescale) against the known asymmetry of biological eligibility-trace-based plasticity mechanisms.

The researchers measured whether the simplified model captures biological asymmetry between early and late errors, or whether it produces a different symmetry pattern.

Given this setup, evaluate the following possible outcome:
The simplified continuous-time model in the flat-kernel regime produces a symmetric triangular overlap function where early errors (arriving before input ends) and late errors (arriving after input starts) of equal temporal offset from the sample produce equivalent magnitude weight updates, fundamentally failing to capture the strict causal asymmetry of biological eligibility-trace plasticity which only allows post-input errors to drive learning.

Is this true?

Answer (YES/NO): YES